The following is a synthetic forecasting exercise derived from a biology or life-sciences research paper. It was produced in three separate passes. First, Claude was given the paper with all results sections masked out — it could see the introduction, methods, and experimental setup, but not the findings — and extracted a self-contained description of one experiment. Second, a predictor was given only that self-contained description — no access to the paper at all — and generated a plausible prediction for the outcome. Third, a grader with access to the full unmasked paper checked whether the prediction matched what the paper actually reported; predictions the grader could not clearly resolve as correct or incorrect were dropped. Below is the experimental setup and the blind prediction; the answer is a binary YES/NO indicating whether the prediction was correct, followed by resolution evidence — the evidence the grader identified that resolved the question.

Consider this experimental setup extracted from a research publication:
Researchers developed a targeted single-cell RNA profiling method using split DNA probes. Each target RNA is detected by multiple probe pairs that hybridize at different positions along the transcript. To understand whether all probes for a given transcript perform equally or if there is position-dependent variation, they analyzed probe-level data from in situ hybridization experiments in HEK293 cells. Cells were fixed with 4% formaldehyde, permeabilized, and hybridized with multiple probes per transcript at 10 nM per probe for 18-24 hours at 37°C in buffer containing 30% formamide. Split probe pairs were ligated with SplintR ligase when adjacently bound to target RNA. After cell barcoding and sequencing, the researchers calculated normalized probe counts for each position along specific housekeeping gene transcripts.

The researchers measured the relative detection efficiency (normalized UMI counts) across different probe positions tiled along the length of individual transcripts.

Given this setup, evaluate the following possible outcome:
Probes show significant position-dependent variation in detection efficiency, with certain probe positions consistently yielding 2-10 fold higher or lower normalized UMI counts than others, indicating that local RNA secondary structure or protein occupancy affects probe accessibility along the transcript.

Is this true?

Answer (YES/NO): NO